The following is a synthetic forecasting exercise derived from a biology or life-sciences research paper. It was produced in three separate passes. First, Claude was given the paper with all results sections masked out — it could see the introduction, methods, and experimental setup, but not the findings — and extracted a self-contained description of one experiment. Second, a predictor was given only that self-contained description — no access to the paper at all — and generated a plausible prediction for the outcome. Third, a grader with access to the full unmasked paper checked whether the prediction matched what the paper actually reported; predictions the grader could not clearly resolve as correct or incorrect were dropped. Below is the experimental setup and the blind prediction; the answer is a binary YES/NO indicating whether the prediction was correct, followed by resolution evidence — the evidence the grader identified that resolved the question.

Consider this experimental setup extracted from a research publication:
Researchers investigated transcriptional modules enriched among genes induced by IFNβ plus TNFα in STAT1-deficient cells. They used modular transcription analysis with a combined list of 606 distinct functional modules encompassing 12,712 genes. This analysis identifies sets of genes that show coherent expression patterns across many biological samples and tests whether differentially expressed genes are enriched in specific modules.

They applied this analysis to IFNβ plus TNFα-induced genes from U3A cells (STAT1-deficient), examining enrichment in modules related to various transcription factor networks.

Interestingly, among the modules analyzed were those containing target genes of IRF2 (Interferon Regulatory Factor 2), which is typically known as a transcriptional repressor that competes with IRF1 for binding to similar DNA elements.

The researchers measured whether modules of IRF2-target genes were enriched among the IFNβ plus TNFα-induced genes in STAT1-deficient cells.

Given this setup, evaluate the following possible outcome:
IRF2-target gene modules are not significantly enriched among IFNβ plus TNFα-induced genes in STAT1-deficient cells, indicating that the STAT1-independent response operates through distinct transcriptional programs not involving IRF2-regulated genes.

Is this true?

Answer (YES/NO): NO